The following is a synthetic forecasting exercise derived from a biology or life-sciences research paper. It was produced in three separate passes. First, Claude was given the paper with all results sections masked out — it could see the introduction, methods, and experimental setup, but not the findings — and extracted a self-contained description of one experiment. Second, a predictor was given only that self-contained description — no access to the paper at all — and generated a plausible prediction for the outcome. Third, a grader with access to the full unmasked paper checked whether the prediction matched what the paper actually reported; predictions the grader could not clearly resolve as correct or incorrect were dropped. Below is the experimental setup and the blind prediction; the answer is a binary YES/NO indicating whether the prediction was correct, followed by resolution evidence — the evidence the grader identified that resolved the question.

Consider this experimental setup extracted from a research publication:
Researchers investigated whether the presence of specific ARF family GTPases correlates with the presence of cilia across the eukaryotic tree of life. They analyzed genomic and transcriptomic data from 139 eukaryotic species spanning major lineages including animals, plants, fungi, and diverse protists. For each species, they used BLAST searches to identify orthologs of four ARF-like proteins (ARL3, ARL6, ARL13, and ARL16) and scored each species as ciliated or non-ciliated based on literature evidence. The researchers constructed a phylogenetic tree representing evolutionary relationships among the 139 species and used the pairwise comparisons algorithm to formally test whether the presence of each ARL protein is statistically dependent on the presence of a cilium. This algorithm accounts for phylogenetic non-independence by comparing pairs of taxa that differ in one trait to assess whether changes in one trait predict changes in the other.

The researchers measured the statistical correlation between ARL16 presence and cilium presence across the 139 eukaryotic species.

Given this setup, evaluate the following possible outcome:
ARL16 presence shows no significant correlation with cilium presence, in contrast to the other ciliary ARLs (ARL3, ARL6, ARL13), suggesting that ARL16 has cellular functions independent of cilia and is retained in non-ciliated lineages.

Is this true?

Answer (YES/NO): NO